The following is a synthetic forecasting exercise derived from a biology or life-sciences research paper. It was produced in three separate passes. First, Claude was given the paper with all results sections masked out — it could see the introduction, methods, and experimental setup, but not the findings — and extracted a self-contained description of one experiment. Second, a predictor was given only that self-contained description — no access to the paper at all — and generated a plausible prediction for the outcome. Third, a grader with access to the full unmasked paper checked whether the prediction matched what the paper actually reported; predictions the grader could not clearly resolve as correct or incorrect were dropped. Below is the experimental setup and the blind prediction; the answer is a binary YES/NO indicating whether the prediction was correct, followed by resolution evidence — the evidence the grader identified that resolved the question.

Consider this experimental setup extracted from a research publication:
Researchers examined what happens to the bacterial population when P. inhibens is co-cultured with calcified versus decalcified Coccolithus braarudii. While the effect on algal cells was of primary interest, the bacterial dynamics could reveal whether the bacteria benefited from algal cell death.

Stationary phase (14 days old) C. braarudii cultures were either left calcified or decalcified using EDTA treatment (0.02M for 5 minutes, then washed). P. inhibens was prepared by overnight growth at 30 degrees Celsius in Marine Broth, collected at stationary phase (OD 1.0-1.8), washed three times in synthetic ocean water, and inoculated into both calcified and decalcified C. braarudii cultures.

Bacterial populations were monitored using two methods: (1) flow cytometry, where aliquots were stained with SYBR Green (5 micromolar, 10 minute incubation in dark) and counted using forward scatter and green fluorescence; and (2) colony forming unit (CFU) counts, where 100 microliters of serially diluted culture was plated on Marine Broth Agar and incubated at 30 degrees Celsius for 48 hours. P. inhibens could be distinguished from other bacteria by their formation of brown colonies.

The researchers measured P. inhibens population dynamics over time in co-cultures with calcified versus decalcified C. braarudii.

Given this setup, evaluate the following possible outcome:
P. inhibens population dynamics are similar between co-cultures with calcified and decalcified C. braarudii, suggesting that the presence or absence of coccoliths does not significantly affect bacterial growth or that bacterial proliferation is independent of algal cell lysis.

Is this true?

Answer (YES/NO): NO